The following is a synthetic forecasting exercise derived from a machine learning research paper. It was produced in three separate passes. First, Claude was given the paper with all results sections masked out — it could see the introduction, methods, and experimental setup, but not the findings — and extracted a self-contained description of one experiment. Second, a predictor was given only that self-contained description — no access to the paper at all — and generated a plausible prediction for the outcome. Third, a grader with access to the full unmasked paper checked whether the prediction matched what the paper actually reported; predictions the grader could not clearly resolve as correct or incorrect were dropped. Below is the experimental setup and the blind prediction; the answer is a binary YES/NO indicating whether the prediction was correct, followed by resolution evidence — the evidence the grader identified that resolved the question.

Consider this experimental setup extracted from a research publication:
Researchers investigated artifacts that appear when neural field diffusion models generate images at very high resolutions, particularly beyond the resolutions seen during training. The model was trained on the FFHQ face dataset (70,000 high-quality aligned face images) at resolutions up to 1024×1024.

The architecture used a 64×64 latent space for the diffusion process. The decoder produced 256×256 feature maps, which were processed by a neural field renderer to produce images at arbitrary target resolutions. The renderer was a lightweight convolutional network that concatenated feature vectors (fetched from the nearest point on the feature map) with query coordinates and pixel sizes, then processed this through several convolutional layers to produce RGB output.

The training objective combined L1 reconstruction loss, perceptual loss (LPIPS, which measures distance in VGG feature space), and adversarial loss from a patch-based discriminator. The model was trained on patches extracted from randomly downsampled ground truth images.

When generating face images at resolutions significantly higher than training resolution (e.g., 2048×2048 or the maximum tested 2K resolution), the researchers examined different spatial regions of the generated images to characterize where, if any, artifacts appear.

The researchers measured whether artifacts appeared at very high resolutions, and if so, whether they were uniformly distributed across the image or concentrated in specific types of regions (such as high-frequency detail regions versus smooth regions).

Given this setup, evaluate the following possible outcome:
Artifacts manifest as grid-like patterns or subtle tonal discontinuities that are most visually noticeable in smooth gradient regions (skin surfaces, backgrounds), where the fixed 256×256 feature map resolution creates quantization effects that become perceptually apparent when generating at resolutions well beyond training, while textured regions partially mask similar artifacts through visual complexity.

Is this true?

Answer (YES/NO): NO